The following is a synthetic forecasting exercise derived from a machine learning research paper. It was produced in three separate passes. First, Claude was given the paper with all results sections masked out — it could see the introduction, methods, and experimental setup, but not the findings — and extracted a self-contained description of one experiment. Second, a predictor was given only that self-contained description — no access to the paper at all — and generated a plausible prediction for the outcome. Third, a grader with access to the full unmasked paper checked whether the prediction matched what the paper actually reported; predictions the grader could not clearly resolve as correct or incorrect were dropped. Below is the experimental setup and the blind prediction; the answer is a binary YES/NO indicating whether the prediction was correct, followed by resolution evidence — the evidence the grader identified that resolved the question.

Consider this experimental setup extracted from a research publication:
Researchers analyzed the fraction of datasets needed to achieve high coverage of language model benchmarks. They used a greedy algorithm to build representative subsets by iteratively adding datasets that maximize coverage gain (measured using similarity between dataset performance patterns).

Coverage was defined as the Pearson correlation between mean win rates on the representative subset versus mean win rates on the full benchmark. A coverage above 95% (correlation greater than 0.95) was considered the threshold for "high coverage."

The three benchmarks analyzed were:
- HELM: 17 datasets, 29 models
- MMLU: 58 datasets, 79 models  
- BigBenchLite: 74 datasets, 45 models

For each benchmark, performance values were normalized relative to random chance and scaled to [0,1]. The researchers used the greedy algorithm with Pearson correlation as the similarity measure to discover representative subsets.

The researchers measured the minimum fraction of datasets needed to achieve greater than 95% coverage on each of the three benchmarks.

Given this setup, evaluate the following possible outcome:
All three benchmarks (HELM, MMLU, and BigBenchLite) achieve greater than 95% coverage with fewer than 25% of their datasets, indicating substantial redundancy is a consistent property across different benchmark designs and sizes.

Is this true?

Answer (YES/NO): NO